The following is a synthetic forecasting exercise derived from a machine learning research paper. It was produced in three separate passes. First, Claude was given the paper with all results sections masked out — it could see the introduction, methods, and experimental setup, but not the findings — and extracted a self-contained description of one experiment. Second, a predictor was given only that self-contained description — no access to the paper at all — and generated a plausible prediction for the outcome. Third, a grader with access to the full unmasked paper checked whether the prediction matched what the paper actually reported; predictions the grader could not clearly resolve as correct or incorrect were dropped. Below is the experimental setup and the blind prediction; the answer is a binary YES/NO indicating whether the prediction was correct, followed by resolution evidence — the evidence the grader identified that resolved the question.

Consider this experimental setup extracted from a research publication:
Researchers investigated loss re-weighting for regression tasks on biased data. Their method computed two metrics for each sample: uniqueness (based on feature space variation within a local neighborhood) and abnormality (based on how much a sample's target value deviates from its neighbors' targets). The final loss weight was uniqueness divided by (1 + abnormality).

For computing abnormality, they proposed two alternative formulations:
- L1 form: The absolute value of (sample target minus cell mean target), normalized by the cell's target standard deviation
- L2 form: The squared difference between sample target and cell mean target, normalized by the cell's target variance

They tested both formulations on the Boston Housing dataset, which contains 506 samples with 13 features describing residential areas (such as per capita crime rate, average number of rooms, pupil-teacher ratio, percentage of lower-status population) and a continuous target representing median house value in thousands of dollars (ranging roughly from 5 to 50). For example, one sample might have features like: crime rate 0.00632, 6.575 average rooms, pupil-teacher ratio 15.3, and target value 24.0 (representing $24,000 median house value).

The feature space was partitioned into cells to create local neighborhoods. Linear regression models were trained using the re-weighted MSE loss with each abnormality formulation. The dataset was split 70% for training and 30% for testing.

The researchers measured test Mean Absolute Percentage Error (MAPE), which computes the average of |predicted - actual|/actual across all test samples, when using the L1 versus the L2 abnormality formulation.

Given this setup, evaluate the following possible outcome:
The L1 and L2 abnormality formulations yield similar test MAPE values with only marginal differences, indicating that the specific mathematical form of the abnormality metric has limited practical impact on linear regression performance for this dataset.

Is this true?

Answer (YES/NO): YES